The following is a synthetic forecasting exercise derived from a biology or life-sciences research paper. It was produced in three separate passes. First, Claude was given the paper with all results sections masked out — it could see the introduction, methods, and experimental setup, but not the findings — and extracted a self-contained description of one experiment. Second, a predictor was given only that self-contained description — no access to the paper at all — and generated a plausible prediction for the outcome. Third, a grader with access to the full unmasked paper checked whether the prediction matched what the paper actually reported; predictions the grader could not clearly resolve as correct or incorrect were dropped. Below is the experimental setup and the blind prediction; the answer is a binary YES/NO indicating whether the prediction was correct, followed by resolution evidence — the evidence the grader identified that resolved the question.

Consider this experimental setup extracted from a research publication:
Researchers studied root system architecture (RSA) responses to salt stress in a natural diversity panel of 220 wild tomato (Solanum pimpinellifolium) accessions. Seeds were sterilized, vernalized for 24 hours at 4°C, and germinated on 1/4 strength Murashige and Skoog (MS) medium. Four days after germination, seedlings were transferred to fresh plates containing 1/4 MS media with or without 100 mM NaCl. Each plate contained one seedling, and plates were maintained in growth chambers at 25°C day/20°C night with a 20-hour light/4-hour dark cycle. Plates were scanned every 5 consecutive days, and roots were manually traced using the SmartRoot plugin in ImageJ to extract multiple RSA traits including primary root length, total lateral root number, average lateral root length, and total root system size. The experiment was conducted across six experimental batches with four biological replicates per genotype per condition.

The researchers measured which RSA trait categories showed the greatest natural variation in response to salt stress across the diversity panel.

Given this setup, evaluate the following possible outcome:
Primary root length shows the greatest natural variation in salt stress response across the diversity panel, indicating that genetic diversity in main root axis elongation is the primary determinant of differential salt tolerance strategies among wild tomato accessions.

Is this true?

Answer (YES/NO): NO